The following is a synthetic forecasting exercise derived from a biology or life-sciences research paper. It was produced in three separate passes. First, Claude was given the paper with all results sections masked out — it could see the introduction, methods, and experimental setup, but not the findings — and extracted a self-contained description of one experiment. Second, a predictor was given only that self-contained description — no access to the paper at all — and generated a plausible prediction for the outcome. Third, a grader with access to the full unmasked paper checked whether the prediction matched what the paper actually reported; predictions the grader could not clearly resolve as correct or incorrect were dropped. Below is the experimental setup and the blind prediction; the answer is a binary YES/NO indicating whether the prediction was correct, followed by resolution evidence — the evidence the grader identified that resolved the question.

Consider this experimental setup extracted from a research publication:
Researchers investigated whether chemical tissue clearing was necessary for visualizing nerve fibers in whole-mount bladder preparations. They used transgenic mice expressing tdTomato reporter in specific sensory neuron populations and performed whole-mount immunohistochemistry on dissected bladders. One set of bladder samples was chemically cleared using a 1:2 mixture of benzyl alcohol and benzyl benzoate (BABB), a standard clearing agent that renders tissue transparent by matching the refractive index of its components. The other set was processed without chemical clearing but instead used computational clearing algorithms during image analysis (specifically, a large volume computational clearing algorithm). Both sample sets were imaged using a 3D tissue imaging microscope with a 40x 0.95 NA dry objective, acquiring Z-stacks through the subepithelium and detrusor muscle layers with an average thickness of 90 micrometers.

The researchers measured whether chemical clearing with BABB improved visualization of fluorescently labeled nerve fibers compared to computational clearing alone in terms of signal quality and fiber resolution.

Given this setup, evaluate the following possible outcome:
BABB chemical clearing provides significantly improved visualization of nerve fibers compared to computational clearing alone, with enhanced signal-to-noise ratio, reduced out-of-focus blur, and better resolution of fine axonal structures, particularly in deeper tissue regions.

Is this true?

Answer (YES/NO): NO